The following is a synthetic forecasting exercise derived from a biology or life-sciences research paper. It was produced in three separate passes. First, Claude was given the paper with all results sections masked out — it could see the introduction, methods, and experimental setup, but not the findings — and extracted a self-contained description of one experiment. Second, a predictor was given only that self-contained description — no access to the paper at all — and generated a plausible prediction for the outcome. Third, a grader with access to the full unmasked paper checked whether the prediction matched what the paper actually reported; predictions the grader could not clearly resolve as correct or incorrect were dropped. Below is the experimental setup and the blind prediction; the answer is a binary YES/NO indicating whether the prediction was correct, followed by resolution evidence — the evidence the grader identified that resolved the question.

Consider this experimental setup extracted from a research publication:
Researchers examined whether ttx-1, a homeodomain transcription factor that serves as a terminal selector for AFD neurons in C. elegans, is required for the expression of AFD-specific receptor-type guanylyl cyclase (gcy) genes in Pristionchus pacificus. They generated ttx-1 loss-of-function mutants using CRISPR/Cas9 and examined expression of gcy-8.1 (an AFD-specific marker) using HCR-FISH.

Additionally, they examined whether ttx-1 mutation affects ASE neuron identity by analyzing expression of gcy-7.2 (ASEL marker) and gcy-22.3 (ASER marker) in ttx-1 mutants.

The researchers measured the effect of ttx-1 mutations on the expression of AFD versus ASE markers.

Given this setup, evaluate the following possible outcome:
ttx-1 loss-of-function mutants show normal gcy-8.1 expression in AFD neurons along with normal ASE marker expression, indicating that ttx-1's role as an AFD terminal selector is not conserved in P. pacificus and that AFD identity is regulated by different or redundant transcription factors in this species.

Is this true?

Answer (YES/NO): NO